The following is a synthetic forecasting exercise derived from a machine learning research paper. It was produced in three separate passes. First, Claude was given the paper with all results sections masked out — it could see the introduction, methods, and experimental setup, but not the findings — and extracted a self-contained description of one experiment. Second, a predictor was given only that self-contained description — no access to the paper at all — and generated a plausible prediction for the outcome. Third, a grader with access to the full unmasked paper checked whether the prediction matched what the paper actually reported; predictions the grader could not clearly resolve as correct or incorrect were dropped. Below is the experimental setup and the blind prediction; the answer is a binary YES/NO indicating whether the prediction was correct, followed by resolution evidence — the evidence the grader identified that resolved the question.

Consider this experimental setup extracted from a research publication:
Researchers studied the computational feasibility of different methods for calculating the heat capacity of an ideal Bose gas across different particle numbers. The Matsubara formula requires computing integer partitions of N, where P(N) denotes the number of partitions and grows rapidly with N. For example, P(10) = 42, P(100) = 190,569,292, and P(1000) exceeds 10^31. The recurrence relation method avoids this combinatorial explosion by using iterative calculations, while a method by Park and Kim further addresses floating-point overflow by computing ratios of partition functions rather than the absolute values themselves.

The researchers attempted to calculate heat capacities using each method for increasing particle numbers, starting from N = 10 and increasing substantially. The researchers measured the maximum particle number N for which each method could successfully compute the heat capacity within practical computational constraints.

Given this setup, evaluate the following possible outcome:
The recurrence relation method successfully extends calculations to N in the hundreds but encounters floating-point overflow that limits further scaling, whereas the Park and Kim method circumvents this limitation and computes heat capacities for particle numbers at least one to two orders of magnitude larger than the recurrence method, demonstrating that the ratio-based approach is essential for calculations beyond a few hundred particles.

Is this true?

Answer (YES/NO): NO